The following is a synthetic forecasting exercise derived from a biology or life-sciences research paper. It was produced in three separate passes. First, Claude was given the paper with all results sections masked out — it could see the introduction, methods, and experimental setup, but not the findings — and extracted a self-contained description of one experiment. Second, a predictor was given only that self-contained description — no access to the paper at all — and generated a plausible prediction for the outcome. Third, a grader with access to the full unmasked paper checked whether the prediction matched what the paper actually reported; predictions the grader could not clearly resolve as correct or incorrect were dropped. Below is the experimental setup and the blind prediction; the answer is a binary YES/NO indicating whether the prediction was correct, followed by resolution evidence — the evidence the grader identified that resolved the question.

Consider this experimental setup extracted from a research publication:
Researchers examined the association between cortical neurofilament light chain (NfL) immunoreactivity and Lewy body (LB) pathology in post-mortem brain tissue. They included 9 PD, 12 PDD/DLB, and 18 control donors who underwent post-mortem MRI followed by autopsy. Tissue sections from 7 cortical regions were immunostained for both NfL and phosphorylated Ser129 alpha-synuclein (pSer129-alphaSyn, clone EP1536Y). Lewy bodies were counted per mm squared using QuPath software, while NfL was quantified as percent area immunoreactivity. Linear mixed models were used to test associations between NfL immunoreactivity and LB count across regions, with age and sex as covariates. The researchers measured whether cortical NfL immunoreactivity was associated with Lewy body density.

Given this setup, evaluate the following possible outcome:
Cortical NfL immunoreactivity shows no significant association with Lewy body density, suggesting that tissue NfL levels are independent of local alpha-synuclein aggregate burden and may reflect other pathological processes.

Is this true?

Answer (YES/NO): NO